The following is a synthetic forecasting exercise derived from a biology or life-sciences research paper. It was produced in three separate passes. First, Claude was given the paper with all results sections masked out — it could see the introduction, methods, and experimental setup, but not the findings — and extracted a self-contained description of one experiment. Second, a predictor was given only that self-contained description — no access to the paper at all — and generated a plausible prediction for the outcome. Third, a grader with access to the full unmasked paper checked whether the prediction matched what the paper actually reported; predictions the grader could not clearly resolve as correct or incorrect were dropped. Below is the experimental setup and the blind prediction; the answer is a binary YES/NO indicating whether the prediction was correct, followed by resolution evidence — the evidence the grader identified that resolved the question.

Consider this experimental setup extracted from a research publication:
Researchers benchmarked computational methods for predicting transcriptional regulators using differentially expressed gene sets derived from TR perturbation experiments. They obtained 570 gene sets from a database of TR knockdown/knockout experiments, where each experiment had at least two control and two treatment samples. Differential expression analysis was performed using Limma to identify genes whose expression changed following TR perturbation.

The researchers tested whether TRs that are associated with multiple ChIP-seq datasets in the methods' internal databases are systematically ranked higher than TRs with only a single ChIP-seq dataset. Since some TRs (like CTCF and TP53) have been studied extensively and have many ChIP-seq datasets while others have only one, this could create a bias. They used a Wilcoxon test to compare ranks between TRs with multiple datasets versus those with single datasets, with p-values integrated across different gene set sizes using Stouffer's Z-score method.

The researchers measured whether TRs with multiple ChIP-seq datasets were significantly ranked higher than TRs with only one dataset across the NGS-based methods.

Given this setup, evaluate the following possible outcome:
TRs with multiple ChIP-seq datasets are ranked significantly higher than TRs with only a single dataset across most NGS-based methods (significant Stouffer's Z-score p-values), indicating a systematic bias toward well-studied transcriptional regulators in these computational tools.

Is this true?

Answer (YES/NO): YES